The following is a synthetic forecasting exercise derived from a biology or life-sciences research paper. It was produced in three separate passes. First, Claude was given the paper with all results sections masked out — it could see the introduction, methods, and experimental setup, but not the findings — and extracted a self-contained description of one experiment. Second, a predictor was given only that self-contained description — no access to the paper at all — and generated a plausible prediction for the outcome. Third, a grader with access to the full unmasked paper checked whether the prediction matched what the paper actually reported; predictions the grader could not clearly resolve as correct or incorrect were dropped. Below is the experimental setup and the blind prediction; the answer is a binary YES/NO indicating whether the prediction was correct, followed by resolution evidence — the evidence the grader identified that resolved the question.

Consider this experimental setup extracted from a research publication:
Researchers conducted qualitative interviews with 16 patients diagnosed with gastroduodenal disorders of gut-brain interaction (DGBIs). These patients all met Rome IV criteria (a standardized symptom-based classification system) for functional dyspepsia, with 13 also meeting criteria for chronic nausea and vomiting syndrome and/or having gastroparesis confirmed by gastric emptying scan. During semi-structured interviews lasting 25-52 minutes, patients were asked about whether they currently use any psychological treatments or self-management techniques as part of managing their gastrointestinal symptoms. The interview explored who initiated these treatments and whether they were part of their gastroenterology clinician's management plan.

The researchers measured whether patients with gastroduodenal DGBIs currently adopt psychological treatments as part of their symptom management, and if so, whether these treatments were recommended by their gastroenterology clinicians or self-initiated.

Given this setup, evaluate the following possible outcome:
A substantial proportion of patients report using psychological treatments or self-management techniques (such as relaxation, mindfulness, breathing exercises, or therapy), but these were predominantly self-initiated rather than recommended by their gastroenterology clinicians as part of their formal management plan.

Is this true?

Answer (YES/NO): YES